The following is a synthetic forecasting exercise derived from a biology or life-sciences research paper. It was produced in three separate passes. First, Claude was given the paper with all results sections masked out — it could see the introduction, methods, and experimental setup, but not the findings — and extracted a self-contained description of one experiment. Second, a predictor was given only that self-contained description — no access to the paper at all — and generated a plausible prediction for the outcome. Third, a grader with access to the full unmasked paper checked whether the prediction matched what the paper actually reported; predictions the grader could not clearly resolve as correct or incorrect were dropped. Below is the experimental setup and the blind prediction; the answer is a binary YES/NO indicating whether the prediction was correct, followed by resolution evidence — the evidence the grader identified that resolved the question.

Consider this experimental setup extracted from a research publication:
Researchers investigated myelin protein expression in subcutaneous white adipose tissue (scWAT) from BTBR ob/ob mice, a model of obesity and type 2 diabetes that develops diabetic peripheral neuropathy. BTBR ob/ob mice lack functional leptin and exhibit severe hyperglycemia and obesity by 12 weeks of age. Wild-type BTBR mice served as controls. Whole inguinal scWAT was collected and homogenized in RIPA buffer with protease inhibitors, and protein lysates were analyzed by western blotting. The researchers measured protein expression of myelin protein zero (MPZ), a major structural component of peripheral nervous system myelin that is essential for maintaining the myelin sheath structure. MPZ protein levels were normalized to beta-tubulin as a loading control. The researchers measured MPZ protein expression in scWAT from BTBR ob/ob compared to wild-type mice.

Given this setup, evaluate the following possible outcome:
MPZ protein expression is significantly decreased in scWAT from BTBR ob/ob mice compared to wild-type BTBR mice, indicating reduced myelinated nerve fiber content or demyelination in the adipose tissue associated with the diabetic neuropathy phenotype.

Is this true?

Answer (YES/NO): YES